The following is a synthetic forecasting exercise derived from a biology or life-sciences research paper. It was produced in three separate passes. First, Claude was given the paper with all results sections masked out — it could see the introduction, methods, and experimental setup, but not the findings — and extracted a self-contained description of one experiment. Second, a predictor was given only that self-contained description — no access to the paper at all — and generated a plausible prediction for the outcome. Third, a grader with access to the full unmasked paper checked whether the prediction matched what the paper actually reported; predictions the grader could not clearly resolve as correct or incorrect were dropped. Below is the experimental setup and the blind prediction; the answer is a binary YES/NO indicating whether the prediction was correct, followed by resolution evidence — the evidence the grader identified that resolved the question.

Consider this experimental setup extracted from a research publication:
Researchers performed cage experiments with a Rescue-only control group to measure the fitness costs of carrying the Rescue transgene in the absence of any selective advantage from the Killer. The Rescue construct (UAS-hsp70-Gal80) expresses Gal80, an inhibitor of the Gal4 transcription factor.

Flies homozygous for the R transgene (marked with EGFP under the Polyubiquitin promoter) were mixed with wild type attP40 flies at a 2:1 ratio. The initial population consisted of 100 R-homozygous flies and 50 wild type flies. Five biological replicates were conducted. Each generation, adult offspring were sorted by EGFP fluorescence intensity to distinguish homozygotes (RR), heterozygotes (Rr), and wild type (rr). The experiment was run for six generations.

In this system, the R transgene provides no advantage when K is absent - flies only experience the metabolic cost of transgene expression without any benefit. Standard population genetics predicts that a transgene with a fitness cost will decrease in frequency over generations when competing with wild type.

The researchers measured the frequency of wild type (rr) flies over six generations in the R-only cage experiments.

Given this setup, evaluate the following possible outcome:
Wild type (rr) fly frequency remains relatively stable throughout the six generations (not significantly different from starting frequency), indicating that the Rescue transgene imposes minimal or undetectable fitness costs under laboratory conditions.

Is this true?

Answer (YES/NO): NO